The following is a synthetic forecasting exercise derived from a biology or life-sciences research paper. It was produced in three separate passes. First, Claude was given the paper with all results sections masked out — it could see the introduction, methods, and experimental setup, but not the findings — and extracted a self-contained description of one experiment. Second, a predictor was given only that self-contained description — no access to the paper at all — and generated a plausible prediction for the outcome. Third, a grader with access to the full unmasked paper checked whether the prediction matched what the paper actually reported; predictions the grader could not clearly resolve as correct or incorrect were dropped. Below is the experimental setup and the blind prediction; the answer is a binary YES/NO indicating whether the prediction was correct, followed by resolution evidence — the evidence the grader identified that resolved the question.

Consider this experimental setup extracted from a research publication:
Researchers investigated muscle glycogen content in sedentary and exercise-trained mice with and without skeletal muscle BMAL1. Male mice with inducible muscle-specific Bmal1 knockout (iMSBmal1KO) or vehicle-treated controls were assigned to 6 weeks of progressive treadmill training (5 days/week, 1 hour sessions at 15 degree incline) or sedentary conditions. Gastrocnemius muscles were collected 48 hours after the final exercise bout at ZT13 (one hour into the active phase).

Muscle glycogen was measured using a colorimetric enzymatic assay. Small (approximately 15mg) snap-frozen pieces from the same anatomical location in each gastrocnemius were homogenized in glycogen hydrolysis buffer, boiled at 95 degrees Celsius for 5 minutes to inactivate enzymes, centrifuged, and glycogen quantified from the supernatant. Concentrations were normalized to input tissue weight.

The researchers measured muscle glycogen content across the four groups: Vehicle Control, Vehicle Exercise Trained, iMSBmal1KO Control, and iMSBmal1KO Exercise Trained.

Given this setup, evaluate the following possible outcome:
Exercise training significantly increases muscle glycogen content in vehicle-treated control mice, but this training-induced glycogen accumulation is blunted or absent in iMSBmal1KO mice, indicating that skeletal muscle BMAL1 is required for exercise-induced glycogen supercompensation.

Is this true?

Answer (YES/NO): YES